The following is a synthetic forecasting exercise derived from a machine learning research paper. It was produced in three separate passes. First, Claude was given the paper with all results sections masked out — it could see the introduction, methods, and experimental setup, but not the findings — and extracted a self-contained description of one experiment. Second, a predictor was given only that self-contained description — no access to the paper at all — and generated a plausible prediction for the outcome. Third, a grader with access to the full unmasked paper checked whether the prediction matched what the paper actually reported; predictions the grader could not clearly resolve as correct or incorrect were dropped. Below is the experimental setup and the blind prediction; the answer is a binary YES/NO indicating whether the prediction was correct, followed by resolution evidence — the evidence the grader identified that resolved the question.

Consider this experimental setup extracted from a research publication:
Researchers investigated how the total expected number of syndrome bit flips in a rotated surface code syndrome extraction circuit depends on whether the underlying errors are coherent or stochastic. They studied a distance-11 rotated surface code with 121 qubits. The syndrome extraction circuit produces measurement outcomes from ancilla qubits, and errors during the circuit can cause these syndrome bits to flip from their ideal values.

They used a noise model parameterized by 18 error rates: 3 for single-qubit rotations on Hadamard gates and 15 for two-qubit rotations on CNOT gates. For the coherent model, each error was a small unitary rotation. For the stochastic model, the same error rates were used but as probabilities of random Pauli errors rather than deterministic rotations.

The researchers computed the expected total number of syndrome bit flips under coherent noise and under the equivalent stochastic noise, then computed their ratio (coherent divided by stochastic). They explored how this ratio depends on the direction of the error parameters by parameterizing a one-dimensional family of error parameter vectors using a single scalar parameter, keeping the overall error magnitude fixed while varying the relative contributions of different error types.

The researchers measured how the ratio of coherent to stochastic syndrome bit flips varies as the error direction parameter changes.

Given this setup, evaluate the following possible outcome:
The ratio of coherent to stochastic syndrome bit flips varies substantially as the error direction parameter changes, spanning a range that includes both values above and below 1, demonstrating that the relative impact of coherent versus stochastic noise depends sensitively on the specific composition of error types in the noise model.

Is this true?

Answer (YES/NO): YES